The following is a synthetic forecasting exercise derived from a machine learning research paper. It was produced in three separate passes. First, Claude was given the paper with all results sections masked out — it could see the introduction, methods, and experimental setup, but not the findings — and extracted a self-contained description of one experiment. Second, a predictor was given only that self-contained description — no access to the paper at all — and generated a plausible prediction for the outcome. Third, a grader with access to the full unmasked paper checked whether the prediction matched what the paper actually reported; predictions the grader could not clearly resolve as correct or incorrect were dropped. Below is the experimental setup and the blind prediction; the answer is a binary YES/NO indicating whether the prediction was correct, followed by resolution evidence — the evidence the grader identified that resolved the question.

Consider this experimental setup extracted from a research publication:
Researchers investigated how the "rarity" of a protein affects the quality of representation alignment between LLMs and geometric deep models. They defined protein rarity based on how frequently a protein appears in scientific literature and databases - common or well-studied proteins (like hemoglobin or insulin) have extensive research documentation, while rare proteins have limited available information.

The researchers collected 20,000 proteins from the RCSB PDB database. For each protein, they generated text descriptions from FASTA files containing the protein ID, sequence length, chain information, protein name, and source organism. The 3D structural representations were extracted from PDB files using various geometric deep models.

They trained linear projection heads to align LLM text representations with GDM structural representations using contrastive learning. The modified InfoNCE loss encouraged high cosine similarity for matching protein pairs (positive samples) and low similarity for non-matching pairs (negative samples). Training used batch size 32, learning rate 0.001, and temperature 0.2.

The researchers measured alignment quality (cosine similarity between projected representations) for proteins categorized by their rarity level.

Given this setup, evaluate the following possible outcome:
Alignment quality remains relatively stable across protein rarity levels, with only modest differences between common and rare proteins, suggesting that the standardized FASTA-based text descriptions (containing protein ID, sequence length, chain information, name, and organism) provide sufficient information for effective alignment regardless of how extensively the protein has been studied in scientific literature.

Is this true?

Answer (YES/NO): NO